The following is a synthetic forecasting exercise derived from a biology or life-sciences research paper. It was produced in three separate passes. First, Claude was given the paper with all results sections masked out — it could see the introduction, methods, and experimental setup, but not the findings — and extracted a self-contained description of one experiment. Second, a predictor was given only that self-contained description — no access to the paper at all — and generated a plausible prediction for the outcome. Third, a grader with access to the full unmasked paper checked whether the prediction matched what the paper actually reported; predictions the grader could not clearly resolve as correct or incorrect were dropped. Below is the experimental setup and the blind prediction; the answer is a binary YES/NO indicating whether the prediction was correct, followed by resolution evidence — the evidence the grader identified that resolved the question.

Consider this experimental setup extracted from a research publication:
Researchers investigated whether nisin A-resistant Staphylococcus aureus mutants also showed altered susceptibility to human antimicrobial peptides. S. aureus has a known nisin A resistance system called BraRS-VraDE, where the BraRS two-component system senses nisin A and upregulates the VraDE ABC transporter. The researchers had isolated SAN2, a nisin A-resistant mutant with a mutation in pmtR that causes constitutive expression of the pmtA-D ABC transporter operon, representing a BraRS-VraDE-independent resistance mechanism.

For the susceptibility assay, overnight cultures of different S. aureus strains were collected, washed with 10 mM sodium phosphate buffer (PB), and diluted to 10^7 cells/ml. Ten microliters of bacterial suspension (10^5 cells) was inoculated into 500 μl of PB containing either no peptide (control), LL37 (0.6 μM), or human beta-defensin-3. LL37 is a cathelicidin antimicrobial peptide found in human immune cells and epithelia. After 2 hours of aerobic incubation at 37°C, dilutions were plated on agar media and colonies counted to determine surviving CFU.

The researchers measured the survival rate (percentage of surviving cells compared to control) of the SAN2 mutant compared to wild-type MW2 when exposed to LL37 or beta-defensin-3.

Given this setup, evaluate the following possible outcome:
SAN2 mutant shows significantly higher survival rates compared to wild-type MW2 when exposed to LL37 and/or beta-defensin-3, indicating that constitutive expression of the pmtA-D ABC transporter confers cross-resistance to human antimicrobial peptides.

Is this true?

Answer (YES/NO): YES